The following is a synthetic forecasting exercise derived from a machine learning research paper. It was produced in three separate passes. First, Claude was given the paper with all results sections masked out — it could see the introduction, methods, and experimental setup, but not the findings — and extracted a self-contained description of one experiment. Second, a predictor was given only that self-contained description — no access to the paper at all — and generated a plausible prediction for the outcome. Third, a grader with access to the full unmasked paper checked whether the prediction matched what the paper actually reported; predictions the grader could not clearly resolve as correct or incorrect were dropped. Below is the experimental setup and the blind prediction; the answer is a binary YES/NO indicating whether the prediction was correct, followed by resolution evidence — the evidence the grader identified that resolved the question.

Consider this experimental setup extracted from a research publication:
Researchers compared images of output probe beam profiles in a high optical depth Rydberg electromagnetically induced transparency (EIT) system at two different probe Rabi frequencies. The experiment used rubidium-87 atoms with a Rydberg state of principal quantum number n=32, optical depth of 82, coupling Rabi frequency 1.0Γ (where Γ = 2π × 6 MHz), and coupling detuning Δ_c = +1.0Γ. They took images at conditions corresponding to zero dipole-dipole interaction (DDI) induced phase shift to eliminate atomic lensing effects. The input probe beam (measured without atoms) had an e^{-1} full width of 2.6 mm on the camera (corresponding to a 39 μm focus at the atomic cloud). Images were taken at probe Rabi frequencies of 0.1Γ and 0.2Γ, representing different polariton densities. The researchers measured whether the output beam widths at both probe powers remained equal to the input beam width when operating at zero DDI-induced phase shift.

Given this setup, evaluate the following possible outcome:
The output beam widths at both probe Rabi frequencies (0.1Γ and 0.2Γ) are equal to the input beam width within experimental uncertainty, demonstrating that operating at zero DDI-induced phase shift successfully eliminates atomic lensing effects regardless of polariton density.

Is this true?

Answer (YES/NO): NO